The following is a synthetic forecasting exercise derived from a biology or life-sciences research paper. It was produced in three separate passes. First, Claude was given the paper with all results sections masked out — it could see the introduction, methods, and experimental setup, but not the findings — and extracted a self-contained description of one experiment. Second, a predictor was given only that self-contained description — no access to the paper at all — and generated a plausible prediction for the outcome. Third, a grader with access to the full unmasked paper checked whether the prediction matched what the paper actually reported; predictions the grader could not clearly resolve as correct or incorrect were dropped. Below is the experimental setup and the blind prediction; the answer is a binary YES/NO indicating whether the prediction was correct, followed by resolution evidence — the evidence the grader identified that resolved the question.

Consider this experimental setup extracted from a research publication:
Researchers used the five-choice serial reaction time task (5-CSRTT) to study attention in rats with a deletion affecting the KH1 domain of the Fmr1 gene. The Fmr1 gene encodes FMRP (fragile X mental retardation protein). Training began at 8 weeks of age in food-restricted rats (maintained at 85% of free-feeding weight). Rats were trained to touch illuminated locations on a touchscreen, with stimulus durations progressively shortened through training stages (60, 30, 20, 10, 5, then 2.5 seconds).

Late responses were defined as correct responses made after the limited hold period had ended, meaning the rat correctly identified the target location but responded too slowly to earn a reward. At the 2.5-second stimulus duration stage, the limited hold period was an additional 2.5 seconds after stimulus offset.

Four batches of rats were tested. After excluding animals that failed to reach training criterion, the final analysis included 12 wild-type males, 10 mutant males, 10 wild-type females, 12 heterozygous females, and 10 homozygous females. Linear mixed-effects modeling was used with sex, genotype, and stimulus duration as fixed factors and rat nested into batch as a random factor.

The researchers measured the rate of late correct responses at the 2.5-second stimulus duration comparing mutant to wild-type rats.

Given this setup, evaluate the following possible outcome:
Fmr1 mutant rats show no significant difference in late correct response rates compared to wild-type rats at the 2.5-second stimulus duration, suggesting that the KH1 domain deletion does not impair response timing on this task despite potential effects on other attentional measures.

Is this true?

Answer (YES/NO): NO